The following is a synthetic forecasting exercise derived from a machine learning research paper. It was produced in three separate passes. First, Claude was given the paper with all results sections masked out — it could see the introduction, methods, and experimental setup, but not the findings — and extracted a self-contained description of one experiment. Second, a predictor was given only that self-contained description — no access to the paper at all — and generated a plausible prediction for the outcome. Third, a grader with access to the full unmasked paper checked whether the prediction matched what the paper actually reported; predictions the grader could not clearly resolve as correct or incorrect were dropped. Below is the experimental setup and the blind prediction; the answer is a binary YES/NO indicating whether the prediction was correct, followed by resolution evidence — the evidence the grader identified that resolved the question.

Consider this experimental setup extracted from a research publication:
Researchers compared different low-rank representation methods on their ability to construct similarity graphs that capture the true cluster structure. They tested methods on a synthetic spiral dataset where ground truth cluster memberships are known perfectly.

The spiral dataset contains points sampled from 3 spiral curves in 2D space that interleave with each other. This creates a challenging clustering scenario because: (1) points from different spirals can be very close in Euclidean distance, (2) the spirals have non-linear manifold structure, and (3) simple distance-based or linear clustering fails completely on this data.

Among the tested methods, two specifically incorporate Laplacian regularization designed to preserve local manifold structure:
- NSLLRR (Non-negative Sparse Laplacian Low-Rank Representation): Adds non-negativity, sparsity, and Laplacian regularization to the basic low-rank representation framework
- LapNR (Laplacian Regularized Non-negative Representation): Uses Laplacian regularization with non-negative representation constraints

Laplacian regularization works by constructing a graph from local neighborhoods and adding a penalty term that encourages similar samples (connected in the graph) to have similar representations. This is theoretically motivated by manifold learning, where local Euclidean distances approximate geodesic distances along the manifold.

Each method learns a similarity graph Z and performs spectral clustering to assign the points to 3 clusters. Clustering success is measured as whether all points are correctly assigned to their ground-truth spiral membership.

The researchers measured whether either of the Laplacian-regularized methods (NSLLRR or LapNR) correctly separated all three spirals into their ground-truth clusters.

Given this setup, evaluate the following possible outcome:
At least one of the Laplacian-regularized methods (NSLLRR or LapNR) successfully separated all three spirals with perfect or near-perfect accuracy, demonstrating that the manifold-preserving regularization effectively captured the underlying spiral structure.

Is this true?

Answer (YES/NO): NO